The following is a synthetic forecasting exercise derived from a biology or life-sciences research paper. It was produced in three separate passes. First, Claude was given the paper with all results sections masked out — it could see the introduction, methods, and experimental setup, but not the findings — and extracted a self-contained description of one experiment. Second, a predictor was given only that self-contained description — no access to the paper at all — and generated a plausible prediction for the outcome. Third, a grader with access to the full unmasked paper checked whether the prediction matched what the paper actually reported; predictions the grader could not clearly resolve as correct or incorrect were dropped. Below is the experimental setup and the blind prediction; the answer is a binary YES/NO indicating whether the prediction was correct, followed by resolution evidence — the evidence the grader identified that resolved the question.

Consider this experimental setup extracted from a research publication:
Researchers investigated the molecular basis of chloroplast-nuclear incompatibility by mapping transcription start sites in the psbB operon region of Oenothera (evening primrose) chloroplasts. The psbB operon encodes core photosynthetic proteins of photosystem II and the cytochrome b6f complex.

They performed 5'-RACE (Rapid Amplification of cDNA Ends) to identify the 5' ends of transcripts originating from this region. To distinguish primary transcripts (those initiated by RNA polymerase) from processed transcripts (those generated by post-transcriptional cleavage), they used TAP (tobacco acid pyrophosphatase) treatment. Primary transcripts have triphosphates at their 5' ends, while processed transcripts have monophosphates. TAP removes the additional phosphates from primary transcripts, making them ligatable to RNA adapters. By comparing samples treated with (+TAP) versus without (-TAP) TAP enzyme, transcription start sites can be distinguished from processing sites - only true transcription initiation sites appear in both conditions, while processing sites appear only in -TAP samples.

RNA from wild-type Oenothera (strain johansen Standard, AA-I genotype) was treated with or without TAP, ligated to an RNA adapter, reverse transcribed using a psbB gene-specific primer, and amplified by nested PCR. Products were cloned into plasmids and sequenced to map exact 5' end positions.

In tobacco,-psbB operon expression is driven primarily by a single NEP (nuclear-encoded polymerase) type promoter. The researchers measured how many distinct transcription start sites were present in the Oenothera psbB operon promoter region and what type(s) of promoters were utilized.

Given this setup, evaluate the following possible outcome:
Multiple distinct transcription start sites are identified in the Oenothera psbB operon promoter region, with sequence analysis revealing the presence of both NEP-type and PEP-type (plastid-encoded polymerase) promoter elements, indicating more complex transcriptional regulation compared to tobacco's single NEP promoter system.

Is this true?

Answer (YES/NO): NO